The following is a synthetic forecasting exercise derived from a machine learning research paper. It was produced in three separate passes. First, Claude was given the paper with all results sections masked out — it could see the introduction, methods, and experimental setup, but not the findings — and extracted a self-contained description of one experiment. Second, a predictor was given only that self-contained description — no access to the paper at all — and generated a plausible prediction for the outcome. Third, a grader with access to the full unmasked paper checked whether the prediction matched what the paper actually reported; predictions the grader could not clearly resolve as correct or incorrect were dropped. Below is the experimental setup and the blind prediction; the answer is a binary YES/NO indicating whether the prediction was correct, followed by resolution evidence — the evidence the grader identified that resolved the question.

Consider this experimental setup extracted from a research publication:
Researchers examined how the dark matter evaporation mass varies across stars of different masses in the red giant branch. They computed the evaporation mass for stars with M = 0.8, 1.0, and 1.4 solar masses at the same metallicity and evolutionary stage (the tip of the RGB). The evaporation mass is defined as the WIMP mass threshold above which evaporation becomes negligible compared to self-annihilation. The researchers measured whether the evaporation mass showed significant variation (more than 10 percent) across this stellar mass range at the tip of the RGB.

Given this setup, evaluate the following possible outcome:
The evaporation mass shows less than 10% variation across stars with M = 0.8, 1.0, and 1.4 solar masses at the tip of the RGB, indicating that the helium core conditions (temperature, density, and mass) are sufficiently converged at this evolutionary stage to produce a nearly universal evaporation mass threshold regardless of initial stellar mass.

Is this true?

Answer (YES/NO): NO